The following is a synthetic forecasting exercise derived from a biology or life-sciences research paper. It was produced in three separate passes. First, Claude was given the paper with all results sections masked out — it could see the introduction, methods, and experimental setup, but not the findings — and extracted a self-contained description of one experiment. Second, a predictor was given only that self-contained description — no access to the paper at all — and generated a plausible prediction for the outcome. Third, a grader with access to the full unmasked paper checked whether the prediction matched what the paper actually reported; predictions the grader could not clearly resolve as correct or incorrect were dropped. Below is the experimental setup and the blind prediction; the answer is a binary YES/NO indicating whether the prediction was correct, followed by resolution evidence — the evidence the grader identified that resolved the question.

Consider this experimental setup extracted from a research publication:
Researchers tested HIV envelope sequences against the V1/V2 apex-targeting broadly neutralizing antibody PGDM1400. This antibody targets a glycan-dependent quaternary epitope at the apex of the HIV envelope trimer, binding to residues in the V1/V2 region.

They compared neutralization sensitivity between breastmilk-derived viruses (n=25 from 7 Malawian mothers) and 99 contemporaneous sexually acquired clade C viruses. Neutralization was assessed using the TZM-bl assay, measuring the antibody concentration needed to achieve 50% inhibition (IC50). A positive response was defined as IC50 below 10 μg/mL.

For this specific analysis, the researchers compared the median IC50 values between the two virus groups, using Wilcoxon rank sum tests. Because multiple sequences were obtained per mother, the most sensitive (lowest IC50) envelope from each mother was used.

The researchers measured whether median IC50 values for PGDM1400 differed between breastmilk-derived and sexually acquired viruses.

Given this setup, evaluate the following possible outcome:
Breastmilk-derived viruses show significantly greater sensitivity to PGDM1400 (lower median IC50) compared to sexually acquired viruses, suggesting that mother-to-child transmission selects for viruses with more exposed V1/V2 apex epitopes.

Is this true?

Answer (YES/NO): NO